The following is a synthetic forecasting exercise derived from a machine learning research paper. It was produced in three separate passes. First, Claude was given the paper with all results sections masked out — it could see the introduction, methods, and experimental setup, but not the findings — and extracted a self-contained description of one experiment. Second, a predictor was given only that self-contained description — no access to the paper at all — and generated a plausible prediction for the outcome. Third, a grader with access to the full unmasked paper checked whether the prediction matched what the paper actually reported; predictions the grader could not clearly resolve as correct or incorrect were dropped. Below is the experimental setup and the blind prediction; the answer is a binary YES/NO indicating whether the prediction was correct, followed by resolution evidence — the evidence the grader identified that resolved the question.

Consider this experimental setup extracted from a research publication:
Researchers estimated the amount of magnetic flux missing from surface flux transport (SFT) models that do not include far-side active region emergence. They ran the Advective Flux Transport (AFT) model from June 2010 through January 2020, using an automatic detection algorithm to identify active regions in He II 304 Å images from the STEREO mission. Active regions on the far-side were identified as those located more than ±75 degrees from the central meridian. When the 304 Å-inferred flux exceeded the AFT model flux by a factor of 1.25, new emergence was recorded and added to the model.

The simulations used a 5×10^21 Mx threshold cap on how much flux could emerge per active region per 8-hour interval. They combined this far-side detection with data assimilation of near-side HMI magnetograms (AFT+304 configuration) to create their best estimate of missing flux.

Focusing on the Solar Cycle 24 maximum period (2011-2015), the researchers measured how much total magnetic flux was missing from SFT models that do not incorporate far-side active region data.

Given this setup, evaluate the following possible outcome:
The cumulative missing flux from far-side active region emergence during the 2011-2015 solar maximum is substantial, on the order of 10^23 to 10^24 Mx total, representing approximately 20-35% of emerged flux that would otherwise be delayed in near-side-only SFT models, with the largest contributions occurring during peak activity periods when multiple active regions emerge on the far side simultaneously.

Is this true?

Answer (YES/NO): NO